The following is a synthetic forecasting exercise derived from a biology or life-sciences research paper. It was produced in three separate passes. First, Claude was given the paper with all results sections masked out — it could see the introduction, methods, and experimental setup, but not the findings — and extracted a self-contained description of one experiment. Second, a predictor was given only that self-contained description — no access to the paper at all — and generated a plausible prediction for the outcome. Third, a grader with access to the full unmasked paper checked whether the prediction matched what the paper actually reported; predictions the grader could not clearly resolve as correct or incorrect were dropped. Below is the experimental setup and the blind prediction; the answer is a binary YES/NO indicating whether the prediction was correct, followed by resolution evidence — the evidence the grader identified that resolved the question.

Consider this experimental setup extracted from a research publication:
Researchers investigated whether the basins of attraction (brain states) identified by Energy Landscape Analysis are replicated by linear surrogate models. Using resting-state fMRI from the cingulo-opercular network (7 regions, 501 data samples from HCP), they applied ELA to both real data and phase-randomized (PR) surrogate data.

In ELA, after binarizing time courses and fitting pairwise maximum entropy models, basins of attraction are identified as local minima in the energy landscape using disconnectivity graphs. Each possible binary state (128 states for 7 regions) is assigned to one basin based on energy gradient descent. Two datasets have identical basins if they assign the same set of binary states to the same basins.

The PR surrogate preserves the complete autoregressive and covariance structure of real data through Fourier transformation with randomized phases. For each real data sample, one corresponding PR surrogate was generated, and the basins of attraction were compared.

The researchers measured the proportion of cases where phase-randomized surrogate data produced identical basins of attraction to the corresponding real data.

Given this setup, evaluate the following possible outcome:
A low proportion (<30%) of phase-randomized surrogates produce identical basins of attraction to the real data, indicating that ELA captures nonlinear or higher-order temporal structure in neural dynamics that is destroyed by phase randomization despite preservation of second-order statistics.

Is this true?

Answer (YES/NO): NO